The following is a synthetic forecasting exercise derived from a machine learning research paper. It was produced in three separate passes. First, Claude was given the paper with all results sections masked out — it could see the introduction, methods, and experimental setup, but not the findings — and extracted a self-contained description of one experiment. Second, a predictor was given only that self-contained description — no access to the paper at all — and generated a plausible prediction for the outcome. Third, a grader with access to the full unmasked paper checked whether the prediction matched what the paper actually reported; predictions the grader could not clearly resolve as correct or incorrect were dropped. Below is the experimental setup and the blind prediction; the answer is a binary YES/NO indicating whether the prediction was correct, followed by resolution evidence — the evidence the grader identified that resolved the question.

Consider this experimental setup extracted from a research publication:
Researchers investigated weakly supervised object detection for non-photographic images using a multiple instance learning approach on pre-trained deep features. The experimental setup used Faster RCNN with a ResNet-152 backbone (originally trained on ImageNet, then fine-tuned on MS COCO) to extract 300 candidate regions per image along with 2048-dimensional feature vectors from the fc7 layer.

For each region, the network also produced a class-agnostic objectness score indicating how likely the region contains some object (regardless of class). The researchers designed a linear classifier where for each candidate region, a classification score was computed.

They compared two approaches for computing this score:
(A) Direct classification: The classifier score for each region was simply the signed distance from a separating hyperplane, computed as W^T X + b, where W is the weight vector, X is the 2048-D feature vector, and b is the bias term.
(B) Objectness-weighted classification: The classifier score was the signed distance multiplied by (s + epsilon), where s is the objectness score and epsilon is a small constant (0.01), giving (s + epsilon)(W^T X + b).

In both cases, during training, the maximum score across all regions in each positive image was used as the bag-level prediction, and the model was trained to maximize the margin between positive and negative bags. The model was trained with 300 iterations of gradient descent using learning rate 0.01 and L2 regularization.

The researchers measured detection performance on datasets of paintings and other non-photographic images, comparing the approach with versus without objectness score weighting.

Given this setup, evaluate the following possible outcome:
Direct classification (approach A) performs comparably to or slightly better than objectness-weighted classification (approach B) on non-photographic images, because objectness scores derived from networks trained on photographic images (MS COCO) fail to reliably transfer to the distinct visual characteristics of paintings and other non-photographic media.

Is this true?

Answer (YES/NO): NO